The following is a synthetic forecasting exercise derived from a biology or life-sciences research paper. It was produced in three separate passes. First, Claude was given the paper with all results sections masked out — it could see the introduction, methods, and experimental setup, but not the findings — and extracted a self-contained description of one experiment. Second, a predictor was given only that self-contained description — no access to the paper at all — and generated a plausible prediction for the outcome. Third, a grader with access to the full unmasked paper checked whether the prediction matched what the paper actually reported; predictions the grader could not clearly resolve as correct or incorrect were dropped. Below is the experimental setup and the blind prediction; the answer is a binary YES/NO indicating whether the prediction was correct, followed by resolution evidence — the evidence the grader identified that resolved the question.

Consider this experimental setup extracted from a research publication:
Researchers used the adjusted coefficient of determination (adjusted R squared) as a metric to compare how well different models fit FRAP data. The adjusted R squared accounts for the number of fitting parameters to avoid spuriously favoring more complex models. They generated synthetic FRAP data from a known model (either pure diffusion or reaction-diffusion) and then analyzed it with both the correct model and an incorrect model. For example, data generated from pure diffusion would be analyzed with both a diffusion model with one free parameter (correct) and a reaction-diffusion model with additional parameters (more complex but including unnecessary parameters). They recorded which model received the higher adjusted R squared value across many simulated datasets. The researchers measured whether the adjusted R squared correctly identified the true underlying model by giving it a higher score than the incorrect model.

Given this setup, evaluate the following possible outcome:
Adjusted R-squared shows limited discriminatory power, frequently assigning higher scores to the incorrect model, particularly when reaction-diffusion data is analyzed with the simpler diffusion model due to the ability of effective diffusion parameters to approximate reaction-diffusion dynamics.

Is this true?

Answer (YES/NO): NO